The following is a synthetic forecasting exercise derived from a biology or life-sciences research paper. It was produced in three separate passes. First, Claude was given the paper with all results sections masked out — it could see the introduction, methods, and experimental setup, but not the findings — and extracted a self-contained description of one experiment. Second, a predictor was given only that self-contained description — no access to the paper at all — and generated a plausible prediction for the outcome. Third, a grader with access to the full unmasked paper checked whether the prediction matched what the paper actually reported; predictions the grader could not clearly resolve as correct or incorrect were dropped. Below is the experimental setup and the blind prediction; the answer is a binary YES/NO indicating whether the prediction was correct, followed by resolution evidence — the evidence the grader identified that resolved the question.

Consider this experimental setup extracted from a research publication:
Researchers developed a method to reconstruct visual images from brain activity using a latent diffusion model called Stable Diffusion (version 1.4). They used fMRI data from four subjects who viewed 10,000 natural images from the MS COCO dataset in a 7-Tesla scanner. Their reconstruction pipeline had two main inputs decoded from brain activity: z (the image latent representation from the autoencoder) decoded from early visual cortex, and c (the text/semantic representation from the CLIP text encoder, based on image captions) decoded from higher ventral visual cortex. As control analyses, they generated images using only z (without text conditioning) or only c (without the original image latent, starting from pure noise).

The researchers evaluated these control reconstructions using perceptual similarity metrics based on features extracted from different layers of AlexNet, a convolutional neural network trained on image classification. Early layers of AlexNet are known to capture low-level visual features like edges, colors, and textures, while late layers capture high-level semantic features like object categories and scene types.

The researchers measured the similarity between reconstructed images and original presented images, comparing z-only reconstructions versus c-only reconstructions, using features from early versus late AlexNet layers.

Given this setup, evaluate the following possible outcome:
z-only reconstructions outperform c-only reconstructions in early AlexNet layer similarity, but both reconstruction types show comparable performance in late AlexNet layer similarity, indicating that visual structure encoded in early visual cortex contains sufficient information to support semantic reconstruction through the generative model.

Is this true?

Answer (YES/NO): NO